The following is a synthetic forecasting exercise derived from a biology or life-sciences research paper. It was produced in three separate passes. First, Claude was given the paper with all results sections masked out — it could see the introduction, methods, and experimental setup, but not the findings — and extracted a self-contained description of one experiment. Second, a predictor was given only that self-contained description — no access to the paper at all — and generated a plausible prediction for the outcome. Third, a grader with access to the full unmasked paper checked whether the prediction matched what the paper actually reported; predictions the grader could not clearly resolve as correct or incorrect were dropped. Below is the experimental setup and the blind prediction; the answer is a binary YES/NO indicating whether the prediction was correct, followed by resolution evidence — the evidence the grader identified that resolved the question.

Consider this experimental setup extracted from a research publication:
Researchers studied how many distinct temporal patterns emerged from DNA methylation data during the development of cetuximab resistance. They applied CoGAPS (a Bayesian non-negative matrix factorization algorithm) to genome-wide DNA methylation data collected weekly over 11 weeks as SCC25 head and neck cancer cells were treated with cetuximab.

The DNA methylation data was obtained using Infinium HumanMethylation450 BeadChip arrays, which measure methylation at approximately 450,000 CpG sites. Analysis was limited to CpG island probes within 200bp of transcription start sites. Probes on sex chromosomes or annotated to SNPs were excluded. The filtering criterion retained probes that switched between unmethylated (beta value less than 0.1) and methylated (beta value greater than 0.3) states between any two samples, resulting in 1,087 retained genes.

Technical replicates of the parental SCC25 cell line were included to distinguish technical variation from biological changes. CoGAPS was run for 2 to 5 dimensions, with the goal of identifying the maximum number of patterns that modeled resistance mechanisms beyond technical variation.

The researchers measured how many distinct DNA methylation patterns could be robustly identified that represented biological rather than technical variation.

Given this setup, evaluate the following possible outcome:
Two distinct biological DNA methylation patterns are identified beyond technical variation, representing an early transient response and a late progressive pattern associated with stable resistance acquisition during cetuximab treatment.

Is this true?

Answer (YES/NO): NO